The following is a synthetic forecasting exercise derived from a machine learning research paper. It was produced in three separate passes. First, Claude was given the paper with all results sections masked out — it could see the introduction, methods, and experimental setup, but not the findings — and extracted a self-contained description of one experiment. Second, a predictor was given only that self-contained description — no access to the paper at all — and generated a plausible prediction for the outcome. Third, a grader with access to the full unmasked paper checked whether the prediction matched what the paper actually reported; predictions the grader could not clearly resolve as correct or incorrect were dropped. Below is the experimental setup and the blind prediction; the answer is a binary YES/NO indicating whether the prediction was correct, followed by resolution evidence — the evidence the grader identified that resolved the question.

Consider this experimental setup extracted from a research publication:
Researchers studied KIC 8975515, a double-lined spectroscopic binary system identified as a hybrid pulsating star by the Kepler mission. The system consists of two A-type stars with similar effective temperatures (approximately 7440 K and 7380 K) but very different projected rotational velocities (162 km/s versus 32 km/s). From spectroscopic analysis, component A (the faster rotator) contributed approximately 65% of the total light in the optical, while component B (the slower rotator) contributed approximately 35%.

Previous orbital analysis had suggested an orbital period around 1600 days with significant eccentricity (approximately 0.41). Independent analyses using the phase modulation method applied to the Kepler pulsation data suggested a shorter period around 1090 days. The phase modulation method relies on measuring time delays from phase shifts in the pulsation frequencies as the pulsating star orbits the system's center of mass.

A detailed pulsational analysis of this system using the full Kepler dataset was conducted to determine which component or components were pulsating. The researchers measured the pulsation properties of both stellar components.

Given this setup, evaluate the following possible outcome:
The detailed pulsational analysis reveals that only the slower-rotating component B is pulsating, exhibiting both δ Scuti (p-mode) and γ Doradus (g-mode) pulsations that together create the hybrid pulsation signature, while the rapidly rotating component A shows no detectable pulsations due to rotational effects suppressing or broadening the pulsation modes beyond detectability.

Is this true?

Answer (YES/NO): NO